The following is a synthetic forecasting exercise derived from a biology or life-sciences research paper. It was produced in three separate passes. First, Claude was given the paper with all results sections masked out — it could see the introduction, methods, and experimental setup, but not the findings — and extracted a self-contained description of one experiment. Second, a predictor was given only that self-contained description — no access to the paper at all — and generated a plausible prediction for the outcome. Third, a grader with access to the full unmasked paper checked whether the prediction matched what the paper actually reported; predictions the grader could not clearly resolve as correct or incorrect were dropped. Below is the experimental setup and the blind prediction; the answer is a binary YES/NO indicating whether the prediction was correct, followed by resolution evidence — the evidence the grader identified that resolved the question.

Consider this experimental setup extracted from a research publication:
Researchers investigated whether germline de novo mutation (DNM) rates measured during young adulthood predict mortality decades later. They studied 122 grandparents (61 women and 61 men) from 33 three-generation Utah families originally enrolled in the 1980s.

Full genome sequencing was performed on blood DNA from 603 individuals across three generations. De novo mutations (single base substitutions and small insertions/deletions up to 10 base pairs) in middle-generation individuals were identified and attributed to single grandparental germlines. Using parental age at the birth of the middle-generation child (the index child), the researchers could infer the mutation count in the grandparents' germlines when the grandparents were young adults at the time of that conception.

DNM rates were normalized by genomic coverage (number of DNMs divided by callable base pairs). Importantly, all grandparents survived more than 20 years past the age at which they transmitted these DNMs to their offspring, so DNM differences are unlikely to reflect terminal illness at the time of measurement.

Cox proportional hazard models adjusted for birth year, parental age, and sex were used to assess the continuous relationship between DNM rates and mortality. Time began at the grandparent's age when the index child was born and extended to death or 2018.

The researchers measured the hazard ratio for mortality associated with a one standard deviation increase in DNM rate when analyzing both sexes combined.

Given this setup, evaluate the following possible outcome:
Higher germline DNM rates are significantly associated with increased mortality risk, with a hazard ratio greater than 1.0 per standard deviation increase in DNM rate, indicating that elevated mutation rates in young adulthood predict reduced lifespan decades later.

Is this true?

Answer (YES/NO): YES